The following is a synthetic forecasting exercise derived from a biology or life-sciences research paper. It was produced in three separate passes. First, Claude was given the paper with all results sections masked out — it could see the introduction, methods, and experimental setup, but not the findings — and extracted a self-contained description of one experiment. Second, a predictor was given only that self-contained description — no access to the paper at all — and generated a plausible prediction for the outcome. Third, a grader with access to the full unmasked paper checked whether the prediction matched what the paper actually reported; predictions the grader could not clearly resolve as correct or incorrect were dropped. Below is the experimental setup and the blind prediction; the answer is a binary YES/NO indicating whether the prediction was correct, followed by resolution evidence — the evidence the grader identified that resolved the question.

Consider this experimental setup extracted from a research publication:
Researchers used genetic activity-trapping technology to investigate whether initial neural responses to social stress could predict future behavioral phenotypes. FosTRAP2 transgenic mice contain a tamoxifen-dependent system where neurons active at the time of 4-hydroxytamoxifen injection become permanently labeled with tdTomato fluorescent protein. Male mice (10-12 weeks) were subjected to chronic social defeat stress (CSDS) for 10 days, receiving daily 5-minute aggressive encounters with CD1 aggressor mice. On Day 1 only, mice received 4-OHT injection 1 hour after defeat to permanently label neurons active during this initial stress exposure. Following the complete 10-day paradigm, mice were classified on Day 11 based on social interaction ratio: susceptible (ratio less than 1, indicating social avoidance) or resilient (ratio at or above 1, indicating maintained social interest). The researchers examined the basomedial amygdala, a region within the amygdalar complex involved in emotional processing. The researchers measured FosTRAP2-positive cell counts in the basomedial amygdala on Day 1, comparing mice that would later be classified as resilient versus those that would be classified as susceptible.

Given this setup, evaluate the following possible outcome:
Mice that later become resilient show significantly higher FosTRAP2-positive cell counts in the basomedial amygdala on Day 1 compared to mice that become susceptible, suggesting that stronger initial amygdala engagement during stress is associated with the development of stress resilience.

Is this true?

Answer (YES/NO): NO